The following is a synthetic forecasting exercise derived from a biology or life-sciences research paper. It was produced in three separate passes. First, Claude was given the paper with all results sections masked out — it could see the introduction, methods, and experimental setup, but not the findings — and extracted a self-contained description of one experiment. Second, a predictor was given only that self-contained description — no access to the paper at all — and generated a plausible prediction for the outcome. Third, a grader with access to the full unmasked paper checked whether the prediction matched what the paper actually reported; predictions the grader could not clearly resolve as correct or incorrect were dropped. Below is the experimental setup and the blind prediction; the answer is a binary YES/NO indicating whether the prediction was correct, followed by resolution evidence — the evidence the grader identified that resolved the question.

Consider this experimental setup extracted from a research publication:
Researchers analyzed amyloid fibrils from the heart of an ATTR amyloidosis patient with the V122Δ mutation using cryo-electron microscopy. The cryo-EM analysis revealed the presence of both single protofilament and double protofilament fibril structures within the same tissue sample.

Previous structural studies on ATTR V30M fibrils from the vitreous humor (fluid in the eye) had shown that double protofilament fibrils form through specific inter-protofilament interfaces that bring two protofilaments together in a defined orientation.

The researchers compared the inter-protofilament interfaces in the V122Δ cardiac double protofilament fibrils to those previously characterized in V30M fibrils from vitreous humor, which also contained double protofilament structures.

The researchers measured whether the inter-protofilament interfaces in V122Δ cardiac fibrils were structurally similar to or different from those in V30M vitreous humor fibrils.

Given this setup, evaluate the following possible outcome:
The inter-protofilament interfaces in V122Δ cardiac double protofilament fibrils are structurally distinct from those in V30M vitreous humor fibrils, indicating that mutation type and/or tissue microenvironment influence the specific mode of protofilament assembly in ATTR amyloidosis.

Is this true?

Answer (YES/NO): YES